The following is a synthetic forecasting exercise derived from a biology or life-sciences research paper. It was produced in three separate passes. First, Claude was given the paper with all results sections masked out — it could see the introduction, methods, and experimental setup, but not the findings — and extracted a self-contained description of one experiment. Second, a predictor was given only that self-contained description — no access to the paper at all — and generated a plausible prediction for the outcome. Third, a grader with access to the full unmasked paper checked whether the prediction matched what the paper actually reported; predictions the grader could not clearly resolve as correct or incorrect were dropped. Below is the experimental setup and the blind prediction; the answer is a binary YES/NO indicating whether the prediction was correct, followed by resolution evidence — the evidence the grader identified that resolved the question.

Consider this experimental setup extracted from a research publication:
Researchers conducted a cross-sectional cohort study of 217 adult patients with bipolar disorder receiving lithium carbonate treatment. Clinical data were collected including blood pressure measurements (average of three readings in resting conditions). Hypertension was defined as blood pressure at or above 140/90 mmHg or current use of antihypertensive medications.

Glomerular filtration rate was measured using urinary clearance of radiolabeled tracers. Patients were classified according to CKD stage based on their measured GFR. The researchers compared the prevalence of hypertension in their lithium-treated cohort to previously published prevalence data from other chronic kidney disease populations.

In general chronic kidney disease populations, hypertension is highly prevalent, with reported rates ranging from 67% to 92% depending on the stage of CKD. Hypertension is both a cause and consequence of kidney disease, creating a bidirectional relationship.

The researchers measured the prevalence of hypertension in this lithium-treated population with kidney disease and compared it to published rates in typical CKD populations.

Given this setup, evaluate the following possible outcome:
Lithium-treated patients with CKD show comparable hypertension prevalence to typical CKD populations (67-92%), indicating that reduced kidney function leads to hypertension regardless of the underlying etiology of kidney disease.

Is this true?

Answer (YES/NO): NO